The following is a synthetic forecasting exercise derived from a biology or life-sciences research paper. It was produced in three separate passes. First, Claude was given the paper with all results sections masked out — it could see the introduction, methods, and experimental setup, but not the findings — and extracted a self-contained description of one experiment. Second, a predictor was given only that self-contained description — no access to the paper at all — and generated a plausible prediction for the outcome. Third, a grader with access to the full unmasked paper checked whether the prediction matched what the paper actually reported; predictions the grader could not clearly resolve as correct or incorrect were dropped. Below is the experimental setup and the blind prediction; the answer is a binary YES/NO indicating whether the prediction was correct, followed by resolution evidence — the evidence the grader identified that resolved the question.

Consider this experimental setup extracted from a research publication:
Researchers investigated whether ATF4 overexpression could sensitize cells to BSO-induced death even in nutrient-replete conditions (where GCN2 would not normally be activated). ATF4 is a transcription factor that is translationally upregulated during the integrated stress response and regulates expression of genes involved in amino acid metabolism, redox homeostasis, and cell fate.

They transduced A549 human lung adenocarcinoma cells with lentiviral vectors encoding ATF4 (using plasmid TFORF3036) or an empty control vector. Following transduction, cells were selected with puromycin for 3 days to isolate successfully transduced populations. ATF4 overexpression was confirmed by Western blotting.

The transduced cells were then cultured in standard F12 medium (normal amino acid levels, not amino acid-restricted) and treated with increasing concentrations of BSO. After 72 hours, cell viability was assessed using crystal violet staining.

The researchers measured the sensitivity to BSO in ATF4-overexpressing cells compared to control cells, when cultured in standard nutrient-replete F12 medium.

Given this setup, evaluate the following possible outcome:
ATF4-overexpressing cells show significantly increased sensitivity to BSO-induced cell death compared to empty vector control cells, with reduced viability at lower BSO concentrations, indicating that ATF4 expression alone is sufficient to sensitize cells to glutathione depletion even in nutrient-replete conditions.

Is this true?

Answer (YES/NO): NO